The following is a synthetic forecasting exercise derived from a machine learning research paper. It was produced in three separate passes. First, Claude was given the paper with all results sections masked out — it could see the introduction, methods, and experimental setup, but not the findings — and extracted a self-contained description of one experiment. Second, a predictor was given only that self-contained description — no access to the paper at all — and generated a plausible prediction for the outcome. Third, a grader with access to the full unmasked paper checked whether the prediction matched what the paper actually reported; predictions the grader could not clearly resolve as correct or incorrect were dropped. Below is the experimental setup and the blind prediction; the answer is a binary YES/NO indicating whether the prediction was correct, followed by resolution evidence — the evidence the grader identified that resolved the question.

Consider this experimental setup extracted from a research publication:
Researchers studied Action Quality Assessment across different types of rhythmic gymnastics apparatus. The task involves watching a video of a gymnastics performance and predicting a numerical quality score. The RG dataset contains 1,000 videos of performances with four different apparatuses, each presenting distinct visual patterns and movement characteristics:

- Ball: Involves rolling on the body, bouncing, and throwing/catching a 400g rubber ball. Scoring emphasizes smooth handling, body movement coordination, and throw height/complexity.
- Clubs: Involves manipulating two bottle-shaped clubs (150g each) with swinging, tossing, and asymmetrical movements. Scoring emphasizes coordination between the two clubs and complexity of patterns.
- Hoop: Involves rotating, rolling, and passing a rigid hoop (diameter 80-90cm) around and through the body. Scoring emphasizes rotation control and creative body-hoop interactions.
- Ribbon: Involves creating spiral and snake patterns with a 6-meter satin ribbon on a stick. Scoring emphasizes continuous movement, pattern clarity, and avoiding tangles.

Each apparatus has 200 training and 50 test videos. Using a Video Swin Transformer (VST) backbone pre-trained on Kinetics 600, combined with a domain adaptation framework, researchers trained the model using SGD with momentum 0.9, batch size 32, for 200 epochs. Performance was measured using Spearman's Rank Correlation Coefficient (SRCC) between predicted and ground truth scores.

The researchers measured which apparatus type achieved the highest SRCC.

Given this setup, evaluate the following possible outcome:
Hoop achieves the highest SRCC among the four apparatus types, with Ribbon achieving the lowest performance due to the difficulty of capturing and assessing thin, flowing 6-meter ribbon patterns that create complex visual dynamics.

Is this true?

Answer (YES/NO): NO